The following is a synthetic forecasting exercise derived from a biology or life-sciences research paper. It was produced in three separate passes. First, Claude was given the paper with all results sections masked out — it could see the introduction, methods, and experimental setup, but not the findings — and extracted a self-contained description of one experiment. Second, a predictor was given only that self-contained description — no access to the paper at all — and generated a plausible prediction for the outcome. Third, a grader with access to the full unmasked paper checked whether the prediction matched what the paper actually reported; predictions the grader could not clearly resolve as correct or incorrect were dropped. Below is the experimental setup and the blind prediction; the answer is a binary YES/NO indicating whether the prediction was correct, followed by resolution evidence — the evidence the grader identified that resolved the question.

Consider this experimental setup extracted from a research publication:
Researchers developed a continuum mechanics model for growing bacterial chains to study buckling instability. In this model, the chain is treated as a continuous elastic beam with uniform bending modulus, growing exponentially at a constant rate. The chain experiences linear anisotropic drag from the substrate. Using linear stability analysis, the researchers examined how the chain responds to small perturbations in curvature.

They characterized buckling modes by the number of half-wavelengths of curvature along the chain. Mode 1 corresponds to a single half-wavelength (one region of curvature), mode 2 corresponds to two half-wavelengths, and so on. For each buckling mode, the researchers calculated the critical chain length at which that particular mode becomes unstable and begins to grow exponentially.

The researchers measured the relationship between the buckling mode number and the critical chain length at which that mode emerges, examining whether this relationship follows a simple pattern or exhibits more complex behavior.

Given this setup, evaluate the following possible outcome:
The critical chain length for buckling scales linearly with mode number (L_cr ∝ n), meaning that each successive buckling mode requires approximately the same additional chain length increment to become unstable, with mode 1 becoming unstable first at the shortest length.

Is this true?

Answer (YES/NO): NO